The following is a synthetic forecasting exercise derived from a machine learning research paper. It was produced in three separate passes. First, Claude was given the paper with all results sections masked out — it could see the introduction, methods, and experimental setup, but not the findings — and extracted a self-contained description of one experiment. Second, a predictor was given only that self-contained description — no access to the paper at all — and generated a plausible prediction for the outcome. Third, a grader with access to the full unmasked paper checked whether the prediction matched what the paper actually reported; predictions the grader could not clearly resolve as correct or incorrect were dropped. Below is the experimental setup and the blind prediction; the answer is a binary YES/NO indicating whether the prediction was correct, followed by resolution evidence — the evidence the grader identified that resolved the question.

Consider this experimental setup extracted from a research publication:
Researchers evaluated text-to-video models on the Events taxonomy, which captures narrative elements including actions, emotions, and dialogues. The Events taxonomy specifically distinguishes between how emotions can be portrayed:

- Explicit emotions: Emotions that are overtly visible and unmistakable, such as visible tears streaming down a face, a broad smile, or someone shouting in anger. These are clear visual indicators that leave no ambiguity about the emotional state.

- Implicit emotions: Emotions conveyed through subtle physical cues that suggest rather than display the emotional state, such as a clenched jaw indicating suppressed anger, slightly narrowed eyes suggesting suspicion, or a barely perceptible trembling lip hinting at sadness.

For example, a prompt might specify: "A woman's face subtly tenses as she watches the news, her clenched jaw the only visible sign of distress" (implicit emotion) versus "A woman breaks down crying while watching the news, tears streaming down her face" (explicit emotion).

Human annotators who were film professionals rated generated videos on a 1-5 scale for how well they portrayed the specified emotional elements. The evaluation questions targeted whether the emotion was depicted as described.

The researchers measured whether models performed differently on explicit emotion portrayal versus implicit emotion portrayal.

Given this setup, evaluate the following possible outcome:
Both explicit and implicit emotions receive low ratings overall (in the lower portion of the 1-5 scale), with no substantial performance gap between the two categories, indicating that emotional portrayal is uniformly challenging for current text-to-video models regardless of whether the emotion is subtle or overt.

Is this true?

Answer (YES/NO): NO